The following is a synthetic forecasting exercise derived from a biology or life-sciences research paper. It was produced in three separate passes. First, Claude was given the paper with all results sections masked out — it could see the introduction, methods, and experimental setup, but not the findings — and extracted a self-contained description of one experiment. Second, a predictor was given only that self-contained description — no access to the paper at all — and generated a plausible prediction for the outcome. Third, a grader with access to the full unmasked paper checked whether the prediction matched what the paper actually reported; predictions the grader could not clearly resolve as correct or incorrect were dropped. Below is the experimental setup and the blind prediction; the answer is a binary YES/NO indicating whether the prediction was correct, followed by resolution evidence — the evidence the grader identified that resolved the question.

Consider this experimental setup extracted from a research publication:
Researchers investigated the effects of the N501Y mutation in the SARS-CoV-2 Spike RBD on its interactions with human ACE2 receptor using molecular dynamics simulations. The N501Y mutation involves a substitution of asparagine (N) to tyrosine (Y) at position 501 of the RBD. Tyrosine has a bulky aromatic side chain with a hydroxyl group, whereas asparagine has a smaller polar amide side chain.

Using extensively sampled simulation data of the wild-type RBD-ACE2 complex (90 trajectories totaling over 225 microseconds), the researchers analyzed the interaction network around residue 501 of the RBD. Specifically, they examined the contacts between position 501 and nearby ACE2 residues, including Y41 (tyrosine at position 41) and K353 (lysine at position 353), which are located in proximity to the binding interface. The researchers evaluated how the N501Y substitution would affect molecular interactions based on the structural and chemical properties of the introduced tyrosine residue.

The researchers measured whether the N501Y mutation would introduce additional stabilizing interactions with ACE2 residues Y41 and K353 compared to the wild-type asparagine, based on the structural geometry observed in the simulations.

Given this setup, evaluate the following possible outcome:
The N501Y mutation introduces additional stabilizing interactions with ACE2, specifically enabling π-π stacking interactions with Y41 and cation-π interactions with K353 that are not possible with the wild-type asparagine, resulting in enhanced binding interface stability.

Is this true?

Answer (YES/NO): YES